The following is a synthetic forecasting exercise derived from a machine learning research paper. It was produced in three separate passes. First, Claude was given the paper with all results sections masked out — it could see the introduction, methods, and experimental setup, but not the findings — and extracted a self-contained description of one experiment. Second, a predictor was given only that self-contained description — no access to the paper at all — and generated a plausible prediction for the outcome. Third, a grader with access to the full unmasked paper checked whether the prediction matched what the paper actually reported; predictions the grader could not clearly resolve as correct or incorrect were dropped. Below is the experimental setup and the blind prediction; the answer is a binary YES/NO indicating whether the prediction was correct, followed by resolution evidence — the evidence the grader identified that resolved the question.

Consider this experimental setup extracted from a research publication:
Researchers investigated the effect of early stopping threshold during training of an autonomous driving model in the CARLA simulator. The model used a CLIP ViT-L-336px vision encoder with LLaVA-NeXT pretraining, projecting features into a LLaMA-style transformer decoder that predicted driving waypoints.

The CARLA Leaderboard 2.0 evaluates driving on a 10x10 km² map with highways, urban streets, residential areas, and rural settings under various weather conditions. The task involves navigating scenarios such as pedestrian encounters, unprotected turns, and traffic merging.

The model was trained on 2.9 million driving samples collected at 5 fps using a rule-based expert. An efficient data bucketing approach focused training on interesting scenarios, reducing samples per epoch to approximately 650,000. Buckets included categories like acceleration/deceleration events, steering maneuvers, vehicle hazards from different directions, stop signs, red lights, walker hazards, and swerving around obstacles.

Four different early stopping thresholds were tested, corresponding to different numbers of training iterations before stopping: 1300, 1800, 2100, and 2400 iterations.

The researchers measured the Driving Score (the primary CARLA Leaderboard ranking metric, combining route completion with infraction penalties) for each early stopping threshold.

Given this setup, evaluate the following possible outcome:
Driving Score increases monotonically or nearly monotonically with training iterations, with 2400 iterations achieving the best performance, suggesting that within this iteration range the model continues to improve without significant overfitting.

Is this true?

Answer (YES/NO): NO